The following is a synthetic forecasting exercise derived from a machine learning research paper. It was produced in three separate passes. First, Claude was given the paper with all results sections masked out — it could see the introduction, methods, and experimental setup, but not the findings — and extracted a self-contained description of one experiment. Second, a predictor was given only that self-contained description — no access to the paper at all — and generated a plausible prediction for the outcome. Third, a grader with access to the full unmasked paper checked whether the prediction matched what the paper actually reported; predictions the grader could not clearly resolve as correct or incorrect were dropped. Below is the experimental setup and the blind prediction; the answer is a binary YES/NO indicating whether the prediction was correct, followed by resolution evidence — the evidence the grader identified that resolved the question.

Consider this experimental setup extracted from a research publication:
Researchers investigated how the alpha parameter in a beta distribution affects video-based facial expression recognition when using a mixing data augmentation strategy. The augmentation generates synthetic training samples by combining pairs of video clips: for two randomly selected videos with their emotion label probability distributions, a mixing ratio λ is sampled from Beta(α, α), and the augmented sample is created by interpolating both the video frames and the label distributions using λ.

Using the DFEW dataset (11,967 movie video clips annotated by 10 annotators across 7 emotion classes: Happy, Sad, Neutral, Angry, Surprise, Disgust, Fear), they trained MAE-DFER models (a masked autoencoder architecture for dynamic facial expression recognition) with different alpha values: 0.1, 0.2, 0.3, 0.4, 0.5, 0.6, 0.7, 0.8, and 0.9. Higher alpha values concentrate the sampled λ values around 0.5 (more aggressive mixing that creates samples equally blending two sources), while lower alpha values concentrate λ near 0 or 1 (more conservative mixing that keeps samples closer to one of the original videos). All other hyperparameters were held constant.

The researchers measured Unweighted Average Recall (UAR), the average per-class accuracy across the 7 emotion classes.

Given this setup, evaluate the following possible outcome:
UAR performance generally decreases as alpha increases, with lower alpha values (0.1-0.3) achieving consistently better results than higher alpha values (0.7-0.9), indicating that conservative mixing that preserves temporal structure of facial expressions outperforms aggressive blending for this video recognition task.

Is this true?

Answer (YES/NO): NO